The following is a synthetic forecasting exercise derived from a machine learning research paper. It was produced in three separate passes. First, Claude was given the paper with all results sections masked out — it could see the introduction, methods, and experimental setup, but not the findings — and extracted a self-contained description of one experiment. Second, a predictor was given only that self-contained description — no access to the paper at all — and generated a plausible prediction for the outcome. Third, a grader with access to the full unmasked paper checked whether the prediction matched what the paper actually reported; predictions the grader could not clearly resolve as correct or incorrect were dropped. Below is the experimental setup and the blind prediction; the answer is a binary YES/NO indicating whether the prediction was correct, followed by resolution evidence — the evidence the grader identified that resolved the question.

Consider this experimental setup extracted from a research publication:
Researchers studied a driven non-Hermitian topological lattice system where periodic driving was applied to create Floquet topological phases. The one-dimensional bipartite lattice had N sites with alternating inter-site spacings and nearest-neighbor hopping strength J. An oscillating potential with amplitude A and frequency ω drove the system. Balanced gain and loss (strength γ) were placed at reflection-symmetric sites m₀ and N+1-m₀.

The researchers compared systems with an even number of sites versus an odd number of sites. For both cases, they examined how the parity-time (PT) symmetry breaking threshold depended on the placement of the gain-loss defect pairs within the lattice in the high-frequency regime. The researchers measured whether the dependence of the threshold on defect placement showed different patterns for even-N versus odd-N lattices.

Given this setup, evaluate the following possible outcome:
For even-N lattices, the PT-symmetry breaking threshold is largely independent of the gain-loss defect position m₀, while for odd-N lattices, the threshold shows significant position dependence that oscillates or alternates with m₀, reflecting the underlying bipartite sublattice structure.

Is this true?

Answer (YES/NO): NO